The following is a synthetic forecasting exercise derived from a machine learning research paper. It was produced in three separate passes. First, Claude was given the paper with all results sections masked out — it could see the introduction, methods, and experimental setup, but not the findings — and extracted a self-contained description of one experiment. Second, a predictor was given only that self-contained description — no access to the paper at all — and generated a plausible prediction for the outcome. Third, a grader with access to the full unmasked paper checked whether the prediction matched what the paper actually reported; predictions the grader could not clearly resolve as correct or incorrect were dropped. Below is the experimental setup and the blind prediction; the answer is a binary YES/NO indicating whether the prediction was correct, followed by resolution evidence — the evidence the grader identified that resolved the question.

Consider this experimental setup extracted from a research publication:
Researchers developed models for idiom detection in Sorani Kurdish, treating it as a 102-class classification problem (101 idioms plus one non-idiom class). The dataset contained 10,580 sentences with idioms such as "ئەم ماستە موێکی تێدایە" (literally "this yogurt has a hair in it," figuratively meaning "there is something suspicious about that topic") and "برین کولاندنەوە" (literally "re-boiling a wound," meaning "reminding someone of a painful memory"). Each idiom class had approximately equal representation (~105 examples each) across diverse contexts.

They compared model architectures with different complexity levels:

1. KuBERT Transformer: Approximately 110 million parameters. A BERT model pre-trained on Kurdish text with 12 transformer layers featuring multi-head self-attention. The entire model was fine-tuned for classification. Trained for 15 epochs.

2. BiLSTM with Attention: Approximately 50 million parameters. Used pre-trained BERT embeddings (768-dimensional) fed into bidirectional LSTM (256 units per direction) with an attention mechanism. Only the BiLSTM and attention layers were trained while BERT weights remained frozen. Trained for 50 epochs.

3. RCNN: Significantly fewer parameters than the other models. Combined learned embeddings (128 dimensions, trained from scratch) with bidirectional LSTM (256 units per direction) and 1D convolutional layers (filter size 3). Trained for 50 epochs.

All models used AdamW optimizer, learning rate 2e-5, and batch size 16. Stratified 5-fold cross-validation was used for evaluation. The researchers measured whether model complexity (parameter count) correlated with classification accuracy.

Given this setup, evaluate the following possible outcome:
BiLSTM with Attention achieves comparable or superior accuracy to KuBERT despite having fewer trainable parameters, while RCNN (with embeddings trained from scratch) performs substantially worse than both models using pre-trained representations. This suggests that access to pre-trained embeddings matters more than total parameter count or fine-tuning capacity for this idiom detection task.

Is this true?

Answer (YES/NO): NO